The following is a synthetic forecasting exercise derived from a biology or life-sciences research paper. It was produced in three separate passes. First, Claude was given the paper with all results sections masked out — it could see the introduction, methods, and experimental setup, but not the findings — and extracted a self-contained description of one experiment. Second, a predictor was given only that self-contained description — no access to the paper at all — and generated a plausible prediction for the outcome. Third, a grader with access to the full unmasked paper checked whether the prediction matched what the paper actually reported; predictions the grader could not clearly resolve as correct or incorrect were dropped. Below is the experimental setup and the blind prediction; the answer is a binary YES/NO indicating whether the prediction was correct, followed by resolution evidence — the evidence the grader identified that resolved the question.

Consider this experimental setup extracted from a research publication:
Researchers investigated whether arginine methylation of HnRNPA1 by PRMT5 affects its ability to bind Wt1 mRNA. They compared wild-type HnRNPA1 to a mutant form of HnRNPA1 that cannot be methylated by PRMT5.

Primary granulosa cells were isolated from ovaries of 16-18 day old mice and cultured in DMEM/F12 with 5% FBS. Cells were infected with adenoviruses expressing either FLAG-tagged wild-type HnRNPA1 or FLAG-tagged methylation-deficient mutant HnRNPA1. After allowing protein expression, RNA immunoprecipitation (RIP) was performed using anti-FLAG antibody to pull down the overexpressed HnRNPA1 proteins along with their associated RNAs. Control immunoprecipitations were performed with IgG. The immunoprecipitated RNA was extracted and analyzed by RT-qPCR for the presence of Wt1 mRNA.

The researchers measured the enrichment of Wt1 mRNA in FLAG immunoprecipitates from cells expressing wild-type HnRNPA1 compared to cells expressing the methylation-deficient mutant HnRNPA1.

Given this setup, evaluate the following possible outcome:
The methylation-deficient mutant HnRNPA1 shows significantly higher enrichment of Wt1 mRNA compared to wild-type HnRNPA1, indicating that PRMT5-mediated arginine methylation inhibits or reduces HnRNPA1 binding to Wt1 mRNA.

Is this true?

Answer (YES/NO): NO